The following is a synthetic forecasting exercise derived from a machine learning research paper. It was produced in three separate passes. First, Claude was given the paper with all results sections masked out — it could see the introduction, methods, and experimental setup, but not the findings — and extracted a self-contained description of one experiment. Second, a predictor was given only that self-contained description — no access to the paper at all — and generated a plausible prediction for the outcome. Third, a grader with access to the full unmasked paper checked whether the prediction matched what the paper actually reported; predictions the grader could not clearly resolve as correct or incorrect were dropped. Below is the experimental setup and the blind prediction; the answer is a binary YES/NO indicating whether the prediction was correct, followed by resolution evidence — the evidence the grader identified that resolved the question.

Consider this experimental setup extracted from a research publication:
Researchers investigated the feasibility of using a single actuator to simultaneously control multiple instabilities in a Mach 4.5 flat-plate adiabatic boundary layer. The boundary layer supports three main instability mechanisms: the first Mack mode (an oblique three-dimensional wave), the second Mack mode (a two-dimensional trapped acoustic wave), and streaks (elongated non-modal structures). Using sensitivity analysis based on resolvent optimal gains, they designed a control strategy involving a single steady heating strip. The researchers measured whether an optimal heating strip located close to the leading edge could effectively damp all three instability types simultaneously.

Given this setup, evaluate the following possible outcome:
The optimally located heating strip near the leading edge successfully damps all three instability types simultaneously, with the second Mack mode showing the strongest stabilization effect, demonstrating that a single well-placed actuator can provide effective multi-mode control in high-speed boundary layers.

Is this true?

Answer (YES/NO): YES